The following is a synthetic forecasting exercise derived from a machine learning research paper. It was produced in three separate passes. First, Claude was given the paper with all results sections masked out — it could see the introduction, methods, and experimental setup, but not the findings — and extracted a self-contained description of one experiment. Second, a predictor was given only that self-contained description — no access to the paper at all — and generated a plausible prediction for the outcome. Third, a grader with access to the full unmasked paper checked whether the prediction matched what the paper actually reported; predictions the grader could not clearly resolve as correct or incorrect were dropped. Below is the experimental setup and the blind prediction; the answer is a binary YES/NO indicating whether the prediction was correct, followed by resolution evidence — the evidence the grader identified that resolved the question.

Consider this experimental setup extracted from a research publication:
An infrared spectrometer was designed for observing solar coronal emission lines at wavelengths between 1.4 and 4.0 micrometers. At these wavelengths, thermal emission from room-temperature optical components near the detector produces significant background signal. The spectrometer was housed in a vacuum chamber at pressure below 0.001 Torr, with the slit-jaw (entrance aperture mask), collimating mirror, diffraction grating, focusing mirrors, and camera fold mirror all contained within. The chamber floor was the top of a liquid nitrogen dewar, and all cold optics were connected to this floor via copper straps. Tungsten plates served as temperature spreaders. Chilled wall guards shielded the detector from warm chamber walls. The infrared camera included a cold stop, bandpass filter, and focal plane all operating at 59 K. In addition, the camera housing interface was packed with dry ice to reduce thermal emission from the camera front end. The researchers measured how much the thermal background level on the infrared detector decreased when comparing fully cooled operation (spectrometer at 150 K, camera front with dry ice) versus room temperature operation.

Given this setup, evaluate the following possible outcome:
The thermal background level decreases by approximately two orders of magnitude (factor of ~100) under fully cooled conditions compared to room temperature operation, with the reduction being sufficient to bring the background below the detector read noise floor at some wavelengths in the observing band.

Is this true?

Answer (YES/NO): NO